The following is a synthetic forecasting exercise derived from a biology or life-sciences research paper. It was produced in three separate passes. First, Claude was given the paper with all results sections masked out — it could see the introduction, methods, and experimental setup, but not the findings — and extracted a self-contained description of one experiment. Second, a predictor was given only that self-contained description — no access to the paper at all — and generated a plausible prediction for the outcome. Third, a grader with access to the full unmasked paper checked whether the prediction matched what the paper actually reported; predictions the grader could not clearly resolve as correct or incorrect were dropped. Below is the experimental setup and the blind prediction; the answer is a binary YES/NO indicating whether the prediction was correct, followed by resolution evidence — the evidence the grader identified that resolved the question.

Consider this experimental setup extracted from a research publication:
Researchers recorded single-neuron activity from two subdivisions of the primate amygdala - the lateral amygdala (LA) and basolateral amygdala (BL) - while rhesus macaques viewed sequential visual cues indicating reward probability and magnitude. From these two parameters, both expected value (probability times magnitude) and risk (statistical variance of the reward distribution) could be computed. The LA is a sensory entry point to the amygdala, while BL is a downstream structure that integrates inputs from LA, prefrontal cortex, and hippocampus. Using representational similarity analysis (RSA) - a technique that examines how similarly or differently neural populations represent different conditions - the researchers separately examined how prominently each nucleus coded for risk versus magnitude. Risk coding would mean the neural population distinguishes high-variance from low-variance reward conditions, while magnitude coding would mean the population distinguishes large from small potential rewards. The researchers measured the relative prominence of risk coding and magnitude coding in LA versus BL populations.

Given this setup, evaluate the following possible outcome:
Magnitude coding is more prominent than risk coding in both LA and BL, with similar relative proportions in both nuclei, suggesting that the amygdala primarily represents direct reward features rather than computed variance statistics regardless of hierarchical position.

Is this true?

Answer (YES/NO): NO